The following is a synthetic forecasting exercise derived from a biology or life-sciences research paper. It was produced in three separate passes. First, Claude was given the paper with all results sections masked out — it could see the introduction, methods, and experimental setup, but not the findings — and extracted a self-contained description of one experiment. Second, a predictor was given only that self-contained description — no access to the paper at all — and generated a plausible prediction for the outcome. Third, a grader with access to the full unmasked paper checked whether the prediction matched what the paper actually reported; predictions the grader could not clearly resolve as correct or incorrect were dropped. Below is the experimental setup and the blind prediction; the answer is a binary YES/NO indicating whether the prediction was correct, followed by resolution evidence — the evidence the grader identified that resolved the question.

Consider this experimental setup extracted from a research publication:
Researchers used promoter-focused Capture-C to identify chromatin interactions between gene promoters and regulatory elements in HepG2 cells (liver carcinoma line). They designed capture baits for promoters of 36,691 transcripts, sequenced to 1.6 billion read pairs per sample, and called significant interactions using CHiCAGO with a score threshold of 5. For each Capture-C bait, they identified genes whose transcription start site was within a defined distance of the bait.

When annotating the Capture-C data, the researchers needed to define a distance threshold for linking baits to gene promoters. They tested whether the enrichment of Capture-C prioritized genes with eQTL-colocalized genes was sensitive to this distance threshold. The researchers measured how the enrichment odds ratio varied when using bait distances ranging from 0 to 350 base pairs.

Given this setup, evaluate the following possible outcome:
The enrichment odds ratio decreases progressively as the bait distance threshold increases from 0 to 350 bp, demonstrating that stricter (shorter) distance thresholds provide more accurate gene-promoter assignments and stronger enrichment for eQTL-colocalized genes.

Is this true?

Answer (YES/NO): NO